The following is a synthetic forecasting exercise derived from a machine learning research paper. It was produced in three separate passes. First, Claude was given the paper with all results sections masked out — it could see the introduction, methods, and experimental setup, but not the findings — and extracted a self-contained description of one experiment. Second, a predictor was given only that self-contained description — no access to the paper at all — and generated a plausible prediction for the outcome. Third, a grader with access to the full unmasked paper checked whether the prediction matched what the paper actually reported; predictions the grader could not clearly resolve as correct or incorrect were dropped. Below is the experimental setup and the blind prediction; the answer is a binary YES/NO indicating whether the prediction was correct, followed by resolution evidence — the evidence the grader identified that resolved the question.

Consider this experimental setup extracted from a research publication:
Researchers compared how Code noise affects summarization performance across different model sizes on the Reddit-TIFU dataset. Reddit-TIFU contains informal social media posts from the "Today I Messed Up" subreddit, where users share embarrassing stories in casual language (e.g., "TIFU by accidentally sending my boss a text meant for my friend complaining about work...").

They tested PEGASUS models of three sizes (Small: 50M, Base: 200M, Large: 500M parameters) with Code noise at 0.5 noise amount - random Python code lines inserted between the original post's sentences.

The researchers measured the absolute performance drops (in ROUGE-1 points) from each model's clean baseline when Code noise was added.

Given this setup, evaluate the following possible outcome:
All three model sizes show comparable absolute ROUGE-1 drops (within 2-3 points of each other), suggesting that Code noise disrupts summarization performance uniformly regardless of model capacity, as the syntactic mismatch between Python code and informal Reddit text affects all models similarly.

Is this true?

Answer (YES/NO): YES